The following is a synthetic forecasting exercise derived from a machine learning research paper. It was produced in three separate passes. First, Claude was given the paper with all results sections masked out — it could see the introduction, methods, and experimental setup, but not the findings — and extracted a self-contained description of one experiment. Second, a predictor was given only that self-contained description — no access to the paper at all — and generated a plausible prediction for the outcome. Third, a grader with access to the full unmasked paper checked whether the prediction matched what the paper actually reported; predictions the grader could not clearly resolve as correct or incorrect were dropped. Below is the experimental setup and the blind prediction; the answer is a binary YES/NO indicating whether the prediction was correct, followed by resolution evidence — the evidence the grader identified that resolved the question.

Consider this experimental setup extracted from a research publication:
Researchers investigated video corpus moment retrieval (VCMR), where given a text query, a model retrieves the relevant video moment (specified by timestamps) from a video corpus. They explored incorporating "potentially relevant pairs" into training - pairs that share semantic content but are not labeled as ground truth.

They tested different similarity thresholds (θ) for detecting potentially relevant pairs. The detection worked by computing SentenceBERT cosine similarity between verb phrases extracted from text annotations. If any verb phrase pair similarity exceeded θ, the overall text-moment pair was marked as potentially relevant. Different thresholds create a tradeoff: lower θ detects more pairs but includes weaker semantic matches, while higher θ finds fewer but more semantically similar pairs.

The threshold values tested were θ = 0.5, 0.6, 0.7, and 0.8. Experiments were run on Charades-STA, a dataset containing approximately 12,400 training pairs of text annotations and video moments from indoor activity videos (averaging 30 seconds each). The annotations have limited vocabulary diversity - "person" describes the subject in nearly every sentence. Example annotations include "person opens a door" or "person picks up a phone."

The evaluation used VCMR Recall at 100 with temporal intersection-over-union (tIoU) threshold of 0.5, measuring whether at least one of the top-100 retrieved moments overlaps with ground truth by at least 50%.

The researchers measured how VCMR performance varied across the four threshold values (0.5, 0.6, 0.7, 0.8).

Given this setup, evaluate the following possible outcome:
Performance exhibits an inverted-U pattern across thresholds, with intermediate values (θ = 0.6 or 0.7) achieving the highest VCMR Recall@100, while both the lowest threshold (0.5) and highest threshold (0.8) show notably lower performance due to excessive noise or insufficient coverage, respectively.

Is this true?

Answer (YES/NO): NO